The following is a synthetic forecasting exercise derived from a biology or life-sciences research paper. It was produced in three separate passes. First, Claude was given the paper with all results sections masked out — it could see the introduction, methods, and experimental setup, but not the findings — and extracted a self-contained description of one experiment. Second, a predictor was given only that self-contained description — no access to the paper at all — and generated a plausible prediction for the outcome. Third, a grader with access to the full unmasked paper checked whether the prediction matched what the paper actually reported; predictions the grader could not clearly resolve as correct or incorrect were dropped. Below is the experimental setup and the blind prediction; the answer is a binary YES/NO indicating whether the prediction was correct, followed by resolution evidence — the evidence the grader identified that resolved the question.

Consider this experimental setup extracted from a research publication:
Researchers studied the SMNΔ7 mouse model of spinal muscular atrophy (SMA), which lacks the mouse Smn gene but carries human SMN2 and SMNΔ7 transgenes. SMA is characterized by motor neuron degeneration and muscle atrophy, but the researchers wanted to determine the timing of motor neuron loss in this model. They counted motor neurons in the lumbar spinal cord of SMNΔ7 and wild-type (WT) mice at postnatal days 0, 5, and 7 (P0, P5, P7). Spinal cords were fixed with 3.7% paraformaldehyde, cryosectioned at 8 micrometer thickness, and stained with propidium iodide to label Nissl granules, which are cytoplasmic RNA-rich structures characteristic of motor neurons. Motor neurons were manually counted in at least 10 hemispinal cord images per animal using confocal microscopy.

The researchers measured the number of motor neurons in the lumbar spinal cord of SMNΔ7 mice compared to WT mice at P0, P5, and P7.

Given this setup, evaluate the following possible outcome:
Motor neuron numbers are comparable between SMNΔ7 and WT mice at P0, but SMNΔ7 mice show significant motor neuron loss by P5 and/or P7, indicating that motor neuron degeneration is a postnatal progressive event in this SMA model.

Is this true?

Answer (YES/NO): NO